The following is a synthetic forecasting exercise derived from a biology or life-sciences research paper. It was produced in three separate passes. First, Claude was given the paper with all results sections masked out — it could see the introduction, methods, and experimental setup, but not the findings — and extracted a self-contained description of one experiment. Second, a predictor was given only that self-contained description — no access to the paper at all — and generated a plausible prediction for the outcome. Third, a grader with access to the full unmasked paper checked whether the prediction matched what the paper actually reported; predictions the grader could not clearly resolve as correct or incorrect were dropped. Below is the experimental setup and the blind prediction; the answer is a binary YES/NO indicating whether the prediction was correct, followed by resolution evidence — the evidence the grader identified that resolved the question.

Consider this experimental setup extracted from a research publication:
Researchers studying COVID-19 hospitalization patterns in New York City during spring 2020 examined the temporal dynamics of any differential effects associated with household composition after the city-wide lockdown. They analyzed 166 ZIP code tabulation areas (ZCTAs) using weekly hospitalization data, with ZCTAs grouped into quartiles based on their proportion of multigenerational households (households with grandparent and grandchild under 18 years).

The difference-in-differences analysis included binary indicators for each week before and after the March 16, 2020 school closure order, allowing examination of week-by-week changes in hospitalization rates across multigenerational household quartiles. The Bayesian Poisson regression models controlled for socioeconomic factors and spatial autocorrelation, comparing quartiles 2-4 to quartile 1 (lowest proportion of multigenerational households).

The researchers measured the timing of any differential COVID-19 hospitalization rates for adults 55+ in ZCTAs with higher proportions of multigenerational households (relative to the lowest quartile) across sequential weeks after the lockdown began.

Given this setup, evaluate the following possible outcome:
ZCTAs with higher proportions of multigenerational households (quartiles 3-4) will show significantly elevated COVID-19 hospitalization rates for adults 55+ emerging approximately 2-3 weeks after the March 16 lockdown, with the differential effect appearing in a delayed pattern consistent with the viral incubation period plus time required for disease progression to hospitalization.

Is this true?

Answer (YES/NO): YES